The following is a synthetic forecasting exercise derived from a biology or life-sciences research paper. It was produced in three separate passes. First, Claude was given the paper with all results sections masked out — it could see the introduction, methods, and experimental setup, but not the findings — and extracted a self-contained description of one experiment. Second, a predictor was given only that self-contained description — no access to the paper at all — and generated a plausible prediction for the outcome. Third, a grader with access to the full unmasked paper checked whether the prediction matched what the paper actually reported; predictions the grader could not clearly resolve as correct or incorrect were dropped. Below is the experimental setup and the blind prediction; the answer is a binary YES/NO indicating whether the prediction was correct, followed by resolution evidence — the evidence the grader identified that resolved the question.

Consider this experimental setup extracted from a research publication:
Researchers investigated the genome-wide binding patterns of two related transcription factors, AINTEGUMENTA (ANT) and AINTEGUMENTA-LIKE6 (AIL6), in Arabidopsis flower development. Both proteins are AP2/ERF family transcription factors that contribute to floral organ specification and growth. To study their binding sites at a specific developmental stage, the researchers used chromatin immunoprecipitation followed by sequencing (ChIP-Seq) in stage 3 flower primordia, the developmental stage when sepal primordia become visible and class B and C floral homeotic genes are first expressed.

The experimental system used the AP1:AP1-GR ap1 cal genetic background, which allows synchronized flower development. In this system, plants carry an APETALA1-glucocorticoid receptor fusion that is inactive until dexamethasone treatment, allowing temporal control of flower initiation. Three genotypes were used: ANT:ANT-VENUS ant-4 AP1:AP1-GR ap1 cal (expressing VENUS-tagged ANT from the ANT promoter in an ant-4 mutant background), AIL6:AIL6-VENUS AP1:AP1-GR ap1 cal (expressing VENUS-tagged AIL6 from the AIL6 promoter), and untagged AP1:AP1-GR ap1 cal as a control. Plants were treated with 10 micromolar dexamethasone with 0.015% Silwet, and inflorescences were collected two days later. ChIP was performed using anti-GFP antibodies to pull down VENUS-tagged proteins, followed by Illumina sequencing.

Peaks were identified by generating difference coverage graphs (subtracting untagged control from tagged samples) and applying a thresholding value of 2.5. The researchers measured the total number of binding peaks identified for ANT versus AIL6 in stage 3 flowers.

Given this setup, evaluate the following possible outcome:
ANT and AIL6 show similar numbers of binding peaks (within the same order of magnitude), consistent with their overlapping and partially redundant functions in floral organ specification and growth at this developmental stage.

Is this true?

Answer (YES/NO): NO